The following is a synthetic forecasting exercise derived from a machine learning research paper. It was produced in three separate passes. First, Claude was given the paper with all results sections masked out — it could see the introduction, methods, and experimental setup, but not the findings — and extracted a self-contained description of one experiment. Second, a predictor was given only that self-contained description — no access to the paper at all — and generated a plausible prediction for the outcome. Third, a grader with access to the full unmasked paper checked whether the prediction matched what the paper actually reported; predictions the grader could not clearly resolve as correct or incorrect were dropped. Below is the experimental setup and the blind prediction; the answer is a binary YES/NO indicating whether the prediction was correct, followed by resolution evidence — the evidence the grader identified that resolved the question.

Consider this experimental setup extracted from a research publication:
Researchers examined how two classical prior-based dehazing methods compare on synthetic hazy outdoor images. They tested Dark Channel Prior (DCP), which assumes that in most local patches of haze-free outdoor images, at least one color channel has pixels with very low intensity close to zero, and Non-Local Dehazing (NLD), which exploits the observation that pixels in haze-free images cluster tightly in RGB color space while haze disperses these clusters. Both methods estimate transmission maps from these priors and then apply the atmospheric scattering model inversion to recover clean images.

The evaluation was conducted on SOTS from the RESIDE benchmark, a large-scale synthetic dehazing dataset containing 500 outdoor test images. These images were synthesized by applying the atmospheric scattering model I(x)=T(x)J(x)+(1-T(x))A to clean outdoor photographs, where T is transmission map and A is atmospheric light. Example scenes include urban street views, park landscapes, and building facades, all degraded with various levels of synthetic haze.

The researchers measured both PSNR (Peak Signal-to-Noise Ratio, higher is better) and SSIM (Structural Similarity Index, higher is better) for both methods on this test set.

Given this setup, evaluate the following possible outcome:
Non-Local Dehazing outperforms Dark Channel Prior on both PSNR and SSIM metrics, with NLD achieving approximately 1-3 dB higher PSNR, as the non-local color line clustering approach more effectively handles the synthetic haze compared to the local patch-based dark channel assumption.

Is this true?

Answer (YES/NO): NO